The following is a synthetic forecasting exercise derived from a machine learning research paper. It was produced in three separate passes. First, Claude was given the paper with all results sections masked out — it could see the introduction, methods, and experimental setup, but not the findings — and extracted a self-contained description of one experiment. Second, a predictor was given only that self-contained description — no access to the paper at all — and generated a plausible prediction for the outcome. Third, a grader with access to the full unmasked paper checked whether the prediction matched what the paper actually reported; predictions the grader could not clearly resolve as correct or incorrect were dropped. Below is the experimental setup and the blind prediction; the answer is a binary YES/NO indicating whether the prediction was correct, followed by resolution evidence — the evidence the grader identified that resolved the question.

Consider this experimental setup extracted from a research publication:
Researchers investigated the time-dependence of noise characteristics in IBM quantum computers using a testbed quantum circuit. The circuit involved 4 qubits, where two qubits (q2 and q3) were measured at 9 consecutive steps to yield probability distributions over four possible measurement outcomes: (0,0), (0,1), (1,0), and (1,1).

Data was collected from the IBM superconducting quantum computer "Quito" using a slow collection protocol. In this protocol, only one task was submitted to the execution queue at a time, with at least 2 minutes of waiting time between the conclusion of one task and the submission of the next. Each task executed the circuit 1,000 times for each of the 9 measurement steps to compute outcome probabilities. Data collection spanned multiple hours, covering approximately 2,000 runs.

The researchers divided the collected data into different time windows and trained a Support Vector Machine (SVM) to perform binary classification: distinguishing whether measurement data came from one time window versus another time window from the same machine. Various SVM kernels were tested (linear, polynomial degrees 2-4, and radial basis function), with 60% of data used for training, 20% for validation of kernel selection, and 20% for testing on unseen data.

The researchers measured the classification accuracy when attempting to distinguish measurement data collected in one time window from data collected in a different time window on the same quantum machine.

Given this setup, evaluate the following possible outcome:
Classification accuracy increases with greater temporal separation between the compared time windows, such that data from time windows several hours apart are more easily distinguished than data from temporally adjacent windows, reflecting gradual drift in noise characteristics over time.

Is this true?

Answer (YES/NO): YES